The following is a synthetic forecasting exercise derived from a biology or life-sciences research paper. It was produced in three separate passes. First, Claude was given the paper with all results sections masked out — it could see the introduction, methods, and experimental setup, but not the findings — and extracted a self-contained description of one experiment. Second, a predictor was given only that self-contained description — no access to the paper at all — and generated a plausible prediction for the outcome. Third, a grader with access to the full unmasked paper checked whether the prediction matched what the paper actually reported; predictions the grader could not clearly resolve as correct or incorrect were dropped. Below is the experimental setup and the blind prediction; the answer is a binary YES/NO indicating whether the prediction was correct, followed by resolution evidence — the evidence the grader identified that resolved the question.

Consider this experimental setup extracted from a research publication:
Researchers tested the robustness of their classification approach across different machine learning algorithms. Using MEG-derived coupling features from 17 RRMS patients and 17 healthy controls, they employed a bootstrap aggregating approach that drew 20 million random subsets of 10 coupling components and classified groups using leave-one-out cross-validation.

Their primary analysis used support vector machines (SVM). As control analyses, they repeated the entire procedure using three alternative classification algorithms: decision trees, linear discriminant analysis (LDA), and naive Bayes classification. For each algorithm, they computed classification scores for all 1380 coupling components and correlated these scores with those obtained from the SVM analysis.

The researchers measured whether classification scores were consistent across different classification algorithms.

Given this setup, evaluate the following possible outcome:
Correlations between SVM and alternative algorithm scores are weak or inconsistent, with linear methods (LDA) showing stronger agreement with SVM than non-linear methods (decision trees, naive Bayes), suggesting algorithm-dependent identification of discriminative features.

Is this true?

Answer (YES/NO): NO